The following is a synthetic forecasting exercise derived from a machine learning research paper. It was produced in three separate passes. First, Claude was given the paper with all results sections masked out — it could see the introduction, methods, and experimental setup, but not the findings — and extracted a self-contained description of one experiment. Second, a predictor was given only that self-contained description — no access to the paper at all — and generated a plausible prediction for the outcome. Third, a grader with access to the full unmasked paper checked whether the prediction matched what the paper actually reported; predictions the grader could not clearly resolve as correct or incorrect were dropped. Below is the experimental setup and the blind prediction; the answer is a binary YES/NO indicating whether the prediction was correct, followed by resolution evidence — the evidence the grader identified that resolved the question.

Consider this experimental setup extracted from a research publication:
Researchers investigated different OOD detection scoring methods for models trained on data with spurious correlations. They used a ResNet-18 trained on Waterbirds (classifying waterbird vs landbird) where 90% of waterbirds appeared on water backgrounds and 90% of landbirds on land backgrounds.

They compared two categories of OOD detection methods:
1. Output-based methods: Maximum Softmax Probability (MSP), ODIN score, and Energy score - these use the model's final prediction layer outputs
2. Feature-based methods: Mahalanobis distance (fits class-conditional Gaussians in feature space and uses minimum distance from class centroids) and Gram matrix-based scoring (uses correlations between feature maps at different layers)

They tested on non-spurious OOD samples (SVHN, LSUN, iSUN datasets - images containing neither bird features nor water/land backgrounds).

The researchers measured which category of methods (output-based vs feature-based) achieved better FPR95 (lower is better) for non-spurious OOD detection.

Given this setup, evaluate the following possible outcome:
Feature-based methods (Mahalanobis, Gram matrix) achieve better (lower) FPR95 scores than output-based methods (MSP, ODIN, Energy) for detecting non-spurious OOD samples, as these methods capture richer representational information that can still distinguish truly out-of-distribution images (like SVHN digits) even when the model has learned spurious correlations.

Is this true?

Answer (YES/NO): YES